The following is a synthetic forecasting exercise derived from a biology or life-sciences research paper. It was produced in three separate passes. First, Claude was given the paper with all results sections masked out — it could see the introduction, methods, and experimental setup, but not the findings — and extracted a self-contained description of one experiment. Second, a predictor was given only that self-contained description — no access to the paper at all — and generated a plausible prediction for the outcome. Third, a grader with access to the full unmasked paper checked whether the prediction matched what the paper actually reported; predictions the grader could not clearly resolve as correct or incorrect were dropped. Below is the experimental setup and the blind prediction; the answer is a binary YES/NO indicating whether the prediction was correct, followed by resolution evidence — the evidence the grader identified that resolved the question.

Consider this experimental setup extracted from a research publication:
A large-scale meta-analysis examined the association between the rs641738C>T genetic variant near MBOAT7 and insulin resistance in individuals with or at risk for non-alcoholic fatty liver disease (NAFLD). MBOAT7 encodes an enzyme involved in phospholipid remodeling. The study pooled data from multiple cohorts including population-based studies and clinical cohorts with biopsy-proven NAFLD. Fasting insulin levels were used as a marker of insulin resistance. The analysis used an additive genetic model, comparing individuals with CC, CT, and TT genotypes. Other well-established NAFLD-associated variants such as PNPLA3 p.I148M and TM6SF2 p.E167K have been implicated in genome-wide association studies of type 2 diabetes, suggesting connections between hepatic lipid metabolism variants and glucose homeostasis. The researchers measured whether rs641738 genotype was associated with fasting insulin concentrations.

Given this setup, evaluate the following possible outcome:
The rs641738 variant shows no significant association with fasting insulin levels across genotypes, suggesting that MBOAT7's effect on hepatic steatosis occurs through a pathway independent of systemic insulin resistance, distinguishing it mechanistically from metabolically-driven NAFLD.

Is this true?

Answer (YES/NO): YES